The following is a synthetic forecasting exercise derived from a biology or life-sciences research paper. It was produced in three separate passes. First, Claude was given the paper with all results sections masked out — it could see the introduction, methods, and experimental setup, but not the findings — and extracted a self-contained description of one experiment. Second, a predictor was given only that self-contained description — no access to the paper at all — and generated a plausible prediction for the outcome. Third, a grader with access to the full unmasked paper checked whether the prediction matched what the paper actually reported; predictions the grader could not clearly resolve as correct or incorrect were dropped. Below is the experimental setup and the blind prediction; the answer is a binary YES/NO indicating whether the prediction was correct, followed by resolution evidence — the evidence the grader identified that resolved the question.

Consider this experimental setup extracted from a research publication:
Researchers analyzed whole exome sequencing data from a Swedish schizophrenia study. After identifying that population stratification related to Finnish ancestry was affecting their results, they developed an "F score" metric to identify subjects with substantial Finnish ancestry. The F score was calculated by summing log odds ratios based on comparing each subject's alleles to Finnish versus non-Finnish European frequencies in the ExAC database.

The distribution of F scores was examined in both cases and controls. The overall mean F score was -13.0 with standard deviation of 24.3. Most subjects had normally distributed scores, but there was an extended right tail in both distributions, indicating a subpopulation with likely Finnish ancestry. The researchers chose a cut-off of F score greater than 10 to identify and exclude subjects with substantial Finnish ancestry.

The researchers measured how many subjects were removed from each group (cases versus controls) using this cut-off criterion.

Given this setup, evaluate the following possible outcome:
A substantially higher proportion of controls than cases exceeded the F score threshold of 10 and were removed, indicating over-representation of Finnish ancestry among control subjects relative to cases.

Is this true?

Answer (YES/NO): NO